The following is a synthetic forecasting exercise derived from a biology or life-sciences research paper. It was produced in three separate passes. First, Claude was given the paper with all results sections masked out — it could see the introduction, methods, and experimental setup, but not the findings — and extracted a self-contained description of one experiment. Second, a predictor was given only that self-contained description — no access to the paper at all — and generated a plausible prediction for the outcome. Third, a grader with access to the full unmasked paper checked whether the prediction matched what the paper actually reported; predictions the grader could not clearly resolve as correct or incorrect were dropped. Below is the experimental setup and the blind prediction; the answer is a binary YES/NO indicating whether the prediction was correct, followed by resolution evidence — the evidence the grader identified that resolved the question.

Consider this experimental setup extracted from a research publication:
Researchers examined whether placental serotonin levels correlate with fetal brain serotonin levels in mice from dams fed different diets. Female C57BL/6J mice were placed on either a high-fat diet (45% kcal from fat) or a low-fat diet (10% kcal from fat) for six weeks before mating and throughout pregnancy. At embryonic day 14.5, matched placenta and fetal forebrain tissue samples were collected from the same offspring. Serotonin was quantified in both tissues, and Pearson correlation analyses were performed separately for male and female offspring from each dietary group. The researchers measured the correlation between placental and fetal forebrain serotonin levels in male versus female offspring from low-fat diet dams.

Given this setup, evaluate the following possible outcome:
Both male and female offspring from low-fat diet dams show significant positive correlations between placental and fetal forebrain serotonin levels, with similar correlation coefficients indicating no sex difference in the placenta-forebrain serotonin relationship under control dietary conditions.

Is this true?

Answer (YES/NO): NO